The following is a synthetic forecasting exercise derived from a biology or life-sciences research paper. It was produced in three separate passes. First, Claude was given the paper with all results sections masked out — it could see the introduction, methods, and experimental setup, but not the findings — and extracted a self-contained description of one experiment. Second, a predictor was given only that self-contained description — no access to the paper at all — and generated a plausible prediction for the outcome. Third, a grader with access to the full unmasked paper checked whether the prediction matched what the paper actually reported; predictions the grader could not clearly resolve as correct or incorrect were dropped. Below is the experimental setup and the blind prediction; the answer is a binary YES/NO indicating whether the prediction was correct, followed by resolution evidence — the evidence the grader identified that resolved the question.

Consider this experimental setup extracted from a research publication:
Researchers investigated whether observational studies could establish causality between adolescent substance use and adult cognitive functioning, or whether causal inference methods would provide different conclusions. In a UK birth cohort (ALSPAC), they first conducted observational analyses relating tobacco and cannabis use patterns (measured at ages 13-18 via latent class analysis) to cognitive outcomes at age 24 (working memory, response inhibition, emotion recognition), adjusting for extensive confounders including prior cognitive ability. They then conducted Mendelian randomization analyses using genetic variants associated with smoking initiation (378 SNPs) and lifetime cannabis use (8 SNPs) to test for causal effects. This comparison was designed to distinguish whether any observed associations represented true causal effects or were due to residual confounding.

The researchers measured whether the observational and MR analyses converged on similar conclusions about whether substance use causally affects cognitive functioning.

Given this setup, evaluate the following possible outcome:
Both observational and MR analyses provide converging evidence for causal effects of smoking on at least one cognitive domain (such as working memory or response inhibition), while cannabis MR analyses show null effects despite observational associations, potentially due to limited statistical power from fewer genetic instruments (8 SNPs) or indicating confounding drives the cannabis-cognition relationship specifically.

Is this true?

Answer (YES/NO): NO